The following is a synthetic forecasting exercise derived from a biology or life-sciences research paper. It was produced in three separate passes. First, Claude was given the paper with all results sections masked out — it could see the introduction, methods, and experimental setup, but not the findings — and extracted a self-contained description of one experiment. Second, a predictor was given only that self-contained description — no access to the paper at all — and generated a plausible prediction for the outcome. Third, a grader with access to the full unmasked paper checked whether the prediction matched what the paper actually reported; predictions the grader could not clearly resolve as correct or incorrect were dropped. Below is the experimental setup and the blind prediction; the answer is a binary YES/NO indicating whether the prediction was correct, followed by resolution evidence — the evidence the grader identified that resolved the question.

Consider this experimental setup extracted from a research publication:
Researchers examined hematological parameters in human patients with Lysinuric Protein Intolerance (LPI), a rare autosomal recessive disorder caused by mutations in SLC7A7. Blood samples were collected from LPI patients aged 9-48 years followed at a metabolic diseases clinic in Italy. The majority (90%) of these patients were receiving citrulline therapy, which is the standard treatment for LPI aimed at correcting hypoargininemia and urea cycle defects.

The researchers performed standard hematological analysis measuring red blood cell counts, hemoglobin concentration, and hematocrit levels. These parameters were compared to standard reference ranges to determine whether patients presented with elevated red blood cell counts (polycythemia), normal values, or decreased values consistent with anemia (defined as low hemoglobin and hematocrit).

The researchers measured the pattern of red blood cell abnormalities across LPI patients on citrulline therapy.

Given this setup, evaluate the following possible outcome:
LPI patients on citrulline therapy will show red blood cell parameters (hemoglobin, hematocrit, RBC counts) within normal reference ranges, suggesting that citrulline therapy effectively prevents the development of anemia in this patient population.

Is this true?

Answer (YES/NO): NO